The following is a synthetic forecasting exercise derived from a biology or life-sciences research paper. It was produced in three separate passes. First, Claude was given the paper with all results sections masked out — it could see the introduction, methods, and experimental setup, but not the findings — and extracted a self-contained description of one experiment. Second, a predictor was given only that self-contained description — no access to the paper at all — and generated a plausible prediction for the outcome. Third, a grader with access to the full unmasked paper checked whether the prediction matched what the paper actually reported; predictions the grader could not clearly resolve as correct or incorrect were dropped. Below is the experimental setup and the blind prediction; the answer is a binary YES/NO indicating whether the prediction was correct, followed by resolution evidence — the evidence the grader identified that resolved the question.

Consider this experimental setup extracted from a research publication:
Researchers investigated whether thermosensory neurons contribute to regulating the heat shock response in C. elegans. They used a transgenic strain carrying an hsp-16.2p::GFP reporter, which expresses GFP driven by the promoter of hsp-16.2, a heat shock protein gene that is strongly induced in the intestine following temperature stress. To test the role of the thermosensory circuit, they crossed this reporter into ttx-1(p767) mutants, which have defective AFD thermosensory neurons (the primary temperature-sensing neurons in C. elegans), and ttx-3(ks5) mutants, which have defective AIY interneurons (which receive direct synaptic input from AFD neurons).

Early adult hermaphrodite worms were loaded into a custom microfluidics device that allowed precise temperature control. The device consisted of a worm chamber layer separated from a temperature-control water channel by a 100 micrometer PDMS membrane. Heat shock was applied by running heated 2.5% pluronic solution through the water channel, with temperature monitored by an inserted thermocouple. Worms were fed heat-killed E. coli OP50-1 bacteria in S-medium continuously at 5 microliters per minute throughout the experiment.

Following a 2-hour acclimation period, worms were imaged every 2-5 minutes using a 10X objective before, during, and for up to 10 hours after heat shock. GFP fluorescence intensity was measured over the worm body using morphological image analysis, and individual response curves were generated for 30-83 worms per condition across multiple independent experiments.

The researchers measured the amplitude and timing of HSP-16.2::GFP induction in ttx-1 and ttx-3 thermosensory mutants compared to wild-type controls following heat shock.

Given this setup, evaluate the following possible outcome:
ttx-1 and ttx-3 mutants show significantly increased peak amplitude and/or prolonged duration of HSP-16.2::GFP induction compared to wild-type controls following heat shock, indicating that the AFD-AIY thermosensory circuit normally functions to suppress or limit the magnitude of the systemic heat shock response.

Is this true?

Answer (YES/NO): NO